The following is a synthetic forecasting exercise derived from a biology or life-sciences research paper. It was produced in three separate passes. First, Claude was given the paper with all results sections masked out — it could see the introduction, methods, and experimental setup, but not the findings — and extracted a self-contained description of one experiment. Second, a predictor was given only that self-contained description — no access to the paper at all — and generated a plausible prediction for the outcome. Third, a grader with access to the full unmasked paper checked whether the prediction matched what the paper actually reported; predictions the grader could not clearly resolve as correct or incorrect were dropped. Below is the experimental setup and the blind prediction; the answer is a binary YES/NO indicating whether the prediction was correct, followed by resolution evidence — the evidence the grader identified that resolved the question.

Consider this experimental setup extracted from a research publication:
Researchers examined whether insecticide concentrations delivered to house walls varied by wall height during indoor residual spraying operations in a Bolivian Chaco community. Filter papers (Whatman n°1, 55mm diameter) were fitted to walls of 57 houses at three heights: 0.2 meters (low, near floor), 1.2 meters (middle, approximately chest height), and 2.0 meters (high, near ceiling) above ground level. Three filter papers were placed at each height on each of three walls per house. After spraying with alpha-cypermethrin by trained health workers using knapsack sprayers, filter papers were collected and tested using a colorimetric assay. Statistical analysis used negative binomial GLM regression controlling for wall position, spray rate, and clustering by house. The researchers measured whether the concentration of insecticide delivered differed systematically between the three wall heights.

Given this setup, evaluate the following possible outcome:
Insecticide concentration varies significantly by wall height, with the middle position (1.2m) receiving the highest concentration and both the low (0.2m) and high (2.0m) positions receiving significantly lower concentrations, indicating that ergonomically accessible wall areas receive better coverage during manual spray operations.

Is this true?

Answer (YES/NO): NO